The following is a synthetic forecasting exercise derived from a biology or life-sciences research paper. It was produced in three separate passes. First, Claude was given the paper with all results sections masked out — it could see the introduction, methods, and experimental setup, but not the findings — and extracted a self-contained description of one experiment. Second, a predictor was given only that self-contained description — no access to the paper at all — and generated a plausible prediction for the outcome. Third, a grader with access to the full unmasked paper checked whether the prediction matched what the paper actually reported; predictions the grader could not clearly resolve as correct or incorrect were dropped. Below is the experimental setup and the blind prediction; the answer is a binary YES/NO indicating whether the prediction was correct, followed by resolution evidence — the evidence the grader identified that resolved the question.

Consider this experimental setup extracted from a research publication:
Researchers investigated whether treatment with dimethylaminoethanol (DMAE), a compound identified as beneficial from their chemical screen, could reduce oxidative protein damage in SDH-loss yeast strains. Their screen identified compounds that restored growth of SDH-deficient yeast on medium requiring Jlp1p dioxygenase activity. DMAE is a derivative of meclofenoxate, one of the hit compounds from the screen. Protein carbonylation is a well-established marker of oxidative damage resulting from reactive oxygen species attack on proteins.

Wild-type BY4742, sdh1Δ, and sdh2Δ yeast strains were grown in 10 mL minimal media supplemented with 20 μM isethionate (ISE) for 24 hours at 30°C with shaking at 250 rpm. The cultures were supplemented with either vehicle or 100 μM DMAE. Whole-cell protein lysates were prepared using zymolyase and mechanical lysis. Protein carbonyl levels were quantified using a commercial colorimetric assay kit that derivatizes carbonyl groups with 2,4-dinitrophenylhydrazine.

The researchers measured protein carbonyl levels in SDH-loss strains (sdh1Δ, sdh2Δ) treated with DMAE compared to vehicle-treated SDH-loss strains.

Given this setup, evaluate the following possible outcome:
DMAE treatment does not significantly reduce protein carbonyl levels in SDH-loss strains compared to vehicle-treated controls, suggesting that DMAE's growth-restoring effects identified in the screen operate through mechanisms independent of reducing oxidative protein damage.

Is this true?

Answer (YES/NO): NO